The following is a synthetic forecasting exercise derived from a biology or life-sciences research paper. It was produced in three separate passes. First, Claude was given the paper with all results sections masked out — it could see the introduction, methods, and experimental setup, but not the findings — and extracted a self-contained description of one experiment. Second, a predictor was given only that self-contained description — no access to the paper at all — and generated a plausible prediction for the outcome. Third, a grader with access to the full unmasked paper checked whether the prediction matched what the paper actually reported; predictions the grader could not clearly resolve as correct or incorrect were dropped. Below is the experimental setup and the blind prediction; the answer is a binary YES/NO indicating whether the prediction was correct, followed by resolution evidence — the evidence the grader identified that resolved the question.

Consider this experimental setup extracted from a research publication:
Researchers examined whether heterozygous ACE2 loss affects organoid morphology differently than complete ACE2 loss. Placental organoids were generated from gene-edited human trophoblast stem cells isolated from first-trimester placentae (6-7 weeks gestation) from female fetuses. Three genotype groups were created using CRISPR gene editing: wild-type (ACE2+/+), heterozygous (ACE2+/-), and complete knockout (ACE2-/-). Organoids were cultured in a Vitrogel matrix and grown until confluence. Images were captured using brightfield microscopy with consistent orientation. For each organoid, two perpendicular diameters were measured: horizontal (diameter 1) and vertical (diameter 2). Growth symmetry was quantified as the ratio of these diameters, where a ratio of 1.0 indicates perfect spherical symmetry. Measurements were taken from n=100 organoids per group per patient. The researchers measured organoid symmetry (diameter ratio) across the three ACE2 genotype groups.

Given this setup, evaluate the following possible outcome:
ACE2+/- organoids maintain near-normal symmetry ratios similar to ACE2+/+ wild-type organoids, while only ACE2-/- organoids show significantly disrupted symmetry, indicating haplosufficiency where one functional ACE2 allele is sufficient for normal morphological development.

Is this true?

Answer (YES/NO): YES